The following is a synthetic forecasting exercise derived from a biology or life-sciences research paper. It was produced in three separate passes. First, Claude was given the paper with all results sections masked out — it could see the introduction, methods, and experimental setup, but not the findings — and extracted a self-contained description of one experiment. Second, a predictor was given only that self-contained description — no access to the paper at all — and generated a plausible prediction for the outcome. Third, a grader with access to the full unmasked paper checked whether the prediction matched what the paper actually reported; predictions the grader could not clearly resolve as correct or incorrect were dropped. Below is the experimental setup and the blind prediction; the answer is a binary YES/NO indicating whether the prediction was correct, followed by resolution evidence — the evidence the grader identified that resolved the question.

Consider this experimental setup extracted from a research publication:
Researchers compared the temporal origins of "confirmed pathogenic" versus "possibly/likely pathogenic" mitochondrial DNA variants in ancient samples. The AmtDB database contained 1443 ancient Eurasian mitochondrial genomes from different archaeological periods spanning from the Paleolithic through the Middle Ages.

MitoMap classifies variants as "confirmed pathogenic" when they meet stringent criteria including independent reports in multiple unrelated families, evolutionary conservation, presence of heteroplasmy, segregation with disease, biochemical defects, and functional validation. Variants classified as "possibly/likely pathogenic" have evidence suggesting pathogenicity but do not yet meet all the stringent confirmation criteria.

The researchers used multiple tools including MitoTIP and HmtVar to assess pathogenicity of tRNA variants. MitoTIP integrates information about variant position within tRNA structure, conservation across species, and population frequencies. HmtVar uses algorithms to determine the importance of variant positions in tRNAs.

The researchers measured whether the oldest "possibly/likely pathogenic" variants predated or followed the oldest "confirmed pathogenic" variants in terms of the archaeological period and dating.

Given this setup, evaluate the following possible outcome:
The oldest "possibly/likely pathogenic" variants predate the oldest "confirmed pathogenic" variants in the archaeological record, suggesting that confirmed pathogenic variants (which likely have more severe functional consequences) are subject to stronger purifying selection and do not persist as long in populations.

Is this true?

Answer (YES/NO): YES